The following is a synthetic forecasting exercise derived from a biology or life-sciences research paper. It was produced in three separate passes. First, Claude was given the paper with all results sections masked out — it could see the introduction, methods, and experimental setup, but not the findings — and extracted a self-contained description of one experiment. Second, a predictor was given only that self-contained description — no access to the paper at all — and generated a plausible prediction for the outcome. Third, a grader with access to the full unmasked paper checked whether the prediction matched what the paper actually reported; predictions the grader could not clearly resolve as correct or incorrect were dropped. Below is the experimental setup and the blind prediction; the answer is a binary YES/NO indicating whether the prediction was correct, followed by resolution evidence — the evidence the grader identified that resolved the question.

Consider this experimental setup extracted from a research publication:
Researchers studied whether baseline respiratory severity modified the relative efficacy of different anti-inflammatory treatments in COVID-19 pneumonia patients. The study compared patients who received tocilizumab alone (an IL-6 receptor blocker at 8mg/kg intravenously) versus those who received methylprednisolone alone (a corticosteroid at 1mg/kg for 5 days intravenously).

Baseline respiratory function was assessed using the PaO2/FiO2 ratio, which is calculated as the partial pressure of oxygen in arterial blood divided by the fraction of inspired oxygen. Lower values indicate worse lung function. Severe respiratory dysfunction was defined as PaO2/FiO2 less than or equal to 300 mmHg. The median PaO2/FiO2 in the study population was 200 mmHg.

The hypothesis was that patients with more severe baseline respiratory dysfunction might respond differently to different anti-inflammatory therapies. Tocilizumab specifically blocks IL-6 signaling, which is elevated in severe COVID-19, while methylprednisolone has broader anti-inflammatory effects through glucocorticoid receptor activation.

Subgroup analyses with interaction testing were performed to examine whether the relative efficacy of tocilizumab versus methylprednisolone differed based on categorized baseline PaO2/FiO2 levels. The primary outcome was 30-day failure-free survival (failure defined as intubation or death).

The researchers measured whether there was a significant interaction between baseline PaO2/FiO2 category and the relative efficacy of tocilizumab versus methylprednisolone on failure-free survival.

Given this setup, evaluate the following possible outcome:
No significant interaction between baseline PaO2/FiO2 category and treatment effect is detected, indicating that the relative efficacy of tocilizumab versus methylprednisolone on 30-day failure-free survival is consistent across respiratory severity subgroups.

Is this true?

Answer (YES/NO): YES